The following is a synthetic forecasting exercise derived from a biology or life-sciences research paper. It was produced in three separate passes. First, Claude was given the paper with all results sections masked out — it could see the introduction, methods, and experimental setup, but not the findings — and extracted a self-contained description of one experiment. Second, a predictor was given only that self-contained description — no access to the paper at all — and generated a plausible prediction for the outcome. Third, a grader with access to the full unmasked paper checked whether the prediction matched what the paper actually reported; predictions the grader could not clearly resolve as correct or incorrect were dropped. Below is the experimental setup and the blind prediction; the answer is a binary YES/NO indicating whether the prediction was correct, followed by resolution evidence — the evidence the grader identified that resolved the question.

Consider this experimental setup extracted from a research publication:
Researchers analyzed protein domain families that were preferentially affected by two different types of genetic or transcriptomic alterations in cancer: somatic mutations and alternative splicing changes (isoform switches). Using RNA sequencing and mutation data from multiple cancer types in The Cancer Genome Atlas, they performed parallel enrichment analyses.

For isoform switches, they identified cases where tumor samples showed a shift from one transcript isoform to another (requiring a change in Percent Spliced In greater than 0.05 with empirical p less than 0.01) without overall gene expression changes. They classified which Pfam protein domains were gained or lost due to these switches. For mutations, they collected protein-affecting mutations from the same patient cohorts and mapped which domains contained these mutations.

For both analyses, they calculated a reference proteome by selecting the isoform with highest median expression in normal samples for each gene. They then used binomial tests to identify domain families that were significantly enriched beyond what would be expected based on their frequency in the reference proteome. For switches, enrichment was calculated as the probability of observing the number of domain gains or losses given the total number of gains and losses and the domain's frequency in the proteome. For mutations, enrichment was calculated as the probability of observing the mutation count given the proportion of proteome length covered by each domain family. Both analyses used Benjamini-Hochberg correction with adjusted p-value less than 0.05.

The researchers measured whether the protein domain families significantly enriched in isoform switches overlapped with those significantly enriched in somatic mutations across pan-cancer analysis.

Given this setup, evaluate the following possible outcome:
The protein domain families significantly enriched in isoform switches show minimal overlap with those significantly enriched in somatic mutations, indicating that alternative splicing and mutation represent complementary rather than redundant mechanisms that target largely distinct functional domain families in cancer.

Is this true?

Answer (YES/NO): NO